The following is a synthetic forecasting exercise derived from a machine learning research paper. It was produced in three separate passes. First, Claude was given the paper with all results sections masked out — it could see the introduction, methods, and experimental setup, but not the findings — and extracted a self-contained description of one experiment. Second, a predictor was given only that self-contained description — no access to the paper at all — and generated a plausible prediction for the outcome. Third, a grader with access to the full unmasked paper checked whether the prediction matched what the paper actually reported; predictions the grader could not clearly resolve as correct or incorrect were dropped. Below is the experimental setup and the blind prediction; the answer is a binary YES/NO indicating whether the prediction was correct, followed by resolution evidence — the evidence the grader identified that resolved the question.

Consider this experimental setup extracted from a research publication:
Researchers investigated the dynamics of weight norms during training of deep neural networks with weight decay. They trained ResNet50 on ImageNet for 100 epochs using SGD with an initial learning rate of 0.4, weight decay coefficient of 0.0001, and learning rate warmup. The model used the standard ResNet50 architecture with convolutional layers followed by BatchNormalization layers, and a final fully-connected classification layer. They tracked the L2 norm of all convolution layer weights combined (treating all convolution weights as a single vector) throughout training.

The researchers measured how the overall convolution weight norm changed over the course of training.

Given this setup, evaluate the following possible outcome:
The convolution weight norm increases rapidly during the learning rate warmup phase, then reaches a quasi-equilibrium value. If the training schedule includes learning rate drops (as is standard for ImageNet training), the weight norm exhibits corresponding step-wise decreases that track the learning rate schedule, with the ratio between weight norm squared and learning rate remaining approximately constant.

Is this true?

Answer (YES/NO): NO